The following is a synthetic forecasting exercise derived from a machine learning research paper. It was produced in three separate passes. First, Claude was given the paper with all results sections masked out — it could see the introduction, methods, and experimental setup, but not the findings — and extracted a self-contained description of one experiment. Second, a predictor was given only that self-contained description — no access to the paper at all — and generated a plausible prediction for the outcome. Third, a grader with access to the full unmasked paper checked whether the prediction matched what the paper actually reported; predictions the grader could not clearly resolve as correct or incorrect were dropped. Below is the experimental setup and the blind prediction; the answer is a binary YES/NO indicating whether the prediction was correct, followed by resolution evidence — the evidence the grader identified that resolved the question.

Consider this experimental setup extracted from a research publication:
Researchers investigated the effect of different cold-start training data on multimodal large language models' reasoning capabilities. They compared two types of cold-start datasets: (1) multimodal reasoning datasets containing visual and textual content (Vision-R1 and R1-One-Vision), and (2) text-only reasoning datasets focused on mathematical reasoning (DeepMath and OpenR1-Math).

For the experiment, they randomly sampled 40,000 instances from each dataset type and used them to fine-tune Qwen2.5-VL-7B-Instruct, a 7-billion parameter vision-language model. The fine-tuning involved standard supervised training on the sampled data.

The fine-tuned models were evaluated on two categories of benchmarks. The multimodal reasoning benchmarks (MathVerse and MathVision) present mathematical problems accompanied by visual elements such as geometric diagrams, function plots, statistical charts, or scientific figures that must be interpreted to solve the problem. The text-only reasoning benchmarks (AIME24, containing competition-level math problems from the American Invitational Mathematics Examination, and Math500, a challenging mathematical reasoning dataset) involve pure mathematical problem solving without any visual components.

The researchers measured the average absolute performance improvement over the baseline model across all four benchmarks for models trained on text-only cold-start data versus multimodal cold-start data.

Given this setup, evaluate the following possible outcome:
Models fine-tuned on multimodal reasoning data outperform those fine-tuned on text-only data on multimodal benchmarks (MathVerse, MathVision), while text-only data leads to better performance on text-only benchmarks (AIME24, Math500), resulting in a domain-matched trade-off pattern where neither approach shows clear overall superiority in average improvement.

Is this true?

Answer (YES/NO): NO